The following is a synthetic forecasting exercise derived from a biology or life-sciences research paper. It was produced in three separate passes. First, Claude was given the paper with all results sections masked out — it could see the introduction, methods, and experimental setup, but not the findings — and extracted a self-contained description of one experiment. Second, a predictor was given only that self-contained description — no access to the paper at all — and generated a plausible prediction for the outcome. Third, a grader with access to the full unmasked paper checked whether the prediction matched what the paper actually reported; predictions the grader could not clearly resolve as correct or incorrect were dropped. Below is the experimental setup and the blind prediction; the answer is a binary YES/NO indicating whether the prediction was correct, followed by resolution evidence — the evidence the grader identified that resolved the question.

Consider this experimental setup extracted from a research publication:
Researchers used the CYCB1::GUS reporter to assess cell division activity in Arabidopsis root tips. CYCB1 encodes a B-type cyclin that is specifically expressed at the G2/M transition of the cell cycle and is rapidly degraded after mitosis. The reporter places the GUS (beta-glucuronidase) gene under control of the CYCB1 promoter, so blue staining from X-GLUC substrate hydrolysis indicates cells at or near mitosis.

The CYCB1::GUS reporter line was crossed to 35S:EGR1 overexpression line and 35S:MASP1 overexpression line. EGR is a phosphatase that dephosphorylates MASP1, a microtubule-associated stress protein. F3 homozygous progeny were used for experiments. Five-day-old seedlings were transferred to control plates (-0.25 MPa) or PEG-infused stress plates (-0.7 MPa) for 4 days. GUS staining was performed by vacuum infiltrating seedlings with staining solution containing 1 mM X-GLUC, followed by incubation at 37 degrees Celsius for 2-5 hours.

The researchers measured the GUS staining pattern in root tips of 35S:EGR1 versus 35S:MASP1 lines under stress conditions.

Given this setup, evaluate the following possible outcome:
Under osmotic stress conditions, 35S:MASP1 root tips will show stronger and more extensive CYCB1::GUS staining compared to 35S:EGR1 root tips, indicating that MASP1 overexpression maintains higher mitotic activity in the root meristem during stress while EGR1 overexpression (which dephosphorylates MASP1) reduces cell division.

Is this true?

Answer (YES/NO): YES